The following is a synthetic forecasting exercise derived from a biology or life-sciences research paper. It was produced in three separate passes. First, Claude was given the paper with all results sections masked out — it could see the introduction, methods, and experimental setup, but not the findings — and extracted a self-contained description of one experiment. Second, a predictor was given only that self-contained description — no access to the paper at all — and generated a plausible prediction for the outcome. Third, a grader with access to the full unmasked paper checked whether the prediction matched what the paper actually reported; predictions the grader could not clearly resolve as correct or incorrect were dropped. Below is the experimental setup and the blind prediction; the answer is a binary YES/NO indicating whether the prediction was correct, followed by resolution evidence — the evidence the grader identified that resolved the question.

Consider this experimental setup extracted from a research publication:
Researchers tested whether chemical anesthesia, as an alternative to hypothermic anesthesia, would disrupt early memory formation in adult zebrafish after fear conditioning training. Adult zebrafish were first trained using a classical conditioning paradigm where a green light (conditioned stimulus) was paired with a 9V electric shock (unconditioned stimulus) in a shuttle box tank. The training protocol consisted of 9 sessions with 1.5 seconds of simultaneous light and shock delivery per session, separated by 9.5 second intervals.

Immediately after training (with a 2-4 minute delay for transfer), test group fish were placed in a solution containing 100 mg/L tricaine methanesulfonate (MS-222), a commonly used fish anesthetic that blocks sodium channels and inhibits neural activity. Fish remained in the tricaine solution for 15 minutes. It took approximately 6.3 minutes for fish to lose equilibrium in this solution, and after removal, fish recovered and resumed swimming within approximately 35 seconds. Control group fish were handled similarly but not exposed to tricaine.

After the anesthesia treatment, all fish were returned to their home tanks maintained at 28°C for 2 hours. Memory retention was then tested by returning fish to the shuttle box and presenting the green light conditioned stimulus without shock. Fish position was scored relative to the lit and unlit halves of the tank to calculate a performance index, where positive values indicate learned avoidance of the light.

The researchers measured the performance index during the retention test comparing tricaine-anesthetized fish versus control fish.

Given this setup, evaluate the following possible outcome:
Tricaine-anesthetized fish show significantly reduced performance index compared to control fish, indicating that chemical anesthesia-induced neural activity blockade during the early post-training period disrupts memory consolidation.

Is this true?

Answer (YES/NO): NO